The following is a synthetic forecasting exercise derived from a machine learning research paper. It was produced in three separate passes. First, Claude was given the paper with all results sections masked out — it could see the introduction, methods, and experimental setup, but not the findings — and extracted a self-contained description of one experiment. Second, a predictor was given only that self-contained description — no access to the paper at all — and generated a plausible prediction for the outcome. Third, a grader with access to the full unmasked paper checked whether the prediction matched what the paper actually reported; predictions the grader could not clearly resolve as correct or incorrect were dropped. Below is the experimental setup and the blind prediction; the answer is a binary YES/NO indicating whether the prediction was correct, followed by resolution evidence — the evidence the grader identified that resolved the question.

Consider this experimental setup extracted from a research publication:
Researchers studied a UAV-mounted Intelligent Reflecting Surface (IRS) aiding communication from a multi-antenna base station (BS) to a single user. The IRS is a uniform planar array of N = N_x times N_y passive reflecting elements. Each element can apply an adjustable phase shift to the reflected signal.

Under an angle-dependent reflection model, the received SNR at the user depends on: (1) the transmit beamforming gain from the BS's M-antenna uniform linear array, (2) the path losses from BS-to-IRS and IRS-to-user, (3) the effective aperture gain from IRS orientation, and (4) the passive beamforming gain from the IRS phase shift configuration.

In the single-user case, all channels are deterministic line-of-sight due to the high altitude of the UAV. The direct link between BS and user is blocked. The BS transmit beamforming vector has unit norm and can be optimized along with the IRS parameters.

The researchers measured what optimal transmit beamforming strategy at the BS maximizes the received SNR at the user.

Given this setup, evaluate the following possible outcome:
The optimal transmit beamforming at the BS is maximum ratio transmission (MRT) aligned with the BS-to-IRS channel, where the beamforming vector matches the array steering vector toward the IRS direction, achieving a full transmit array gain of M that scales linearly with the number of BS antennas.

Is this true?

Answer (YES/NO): YES